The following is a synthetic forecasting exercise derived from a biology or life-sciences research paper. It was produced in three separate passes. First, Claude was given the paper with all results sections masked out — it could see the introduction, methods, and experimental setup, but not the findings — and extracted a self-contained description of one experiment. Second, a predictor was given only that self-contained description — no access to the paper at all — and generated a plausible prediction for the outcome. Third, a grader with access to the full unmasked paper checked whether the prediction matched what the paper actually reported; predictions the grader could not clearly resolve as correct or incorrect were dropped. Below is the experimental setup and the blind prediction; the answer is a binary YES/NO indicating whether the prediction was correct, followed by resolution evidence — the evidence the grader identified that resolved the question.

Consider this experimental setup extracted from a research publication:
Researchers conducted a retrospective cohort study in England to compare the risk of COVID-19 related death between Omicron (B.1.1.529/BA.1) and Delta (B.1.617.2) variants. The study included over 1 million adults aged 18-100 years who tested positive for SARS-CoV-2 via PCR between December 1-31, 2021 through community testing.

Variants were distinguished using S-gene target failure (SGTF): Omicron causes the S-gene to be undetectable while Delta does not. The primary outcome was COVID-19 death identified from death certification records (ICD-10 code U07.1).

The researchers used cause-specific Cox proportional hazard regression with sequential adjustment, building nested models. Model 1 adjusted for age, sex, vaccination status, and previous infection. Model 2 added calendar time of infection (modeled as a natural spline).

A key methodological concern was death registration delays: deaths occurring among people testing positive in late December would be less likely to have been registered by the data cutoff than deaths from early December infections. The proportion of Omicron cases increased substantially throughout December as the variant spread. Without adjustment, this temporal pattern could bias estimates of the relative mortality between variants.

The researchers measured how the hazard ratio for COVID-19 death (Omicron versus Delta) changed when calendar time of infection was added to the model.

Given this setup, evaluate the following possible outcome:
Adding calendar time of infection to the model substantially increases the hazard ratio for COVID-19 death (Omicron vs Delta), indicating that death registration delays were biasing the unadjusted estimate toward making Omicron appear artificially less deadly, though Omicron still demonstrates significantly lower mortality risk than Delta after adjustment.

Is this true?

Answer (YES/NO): YES